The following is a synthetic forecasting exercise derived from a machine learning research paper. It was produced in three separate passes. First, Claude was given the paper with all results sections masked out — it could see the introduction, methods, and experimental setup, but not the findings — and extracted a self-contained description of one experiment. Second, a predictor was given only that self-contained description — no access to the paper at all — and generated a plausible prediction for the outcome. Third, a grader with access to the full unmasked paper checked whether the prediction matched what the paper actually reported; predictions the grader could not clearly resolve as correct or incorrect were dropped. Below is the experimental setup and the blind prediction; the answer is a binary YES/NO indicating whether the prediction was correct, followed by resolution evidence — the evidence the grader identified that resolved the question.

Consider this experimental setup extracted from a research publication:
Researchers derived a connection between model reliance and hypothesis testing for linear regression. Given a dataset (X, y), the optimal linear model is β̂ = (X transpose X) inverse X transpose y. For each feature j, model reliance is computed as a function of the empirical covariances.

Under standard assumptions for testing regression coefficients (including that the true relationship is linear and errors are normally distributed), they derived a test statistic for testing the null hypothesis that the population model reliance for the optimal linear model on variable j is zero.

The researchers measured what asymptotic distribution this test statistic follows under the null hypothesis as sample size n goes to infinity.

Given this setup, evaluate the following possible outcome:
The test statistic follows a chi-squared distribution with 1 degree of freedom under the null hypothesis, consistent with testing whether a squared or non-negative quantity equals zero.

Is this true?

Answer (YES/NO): YES